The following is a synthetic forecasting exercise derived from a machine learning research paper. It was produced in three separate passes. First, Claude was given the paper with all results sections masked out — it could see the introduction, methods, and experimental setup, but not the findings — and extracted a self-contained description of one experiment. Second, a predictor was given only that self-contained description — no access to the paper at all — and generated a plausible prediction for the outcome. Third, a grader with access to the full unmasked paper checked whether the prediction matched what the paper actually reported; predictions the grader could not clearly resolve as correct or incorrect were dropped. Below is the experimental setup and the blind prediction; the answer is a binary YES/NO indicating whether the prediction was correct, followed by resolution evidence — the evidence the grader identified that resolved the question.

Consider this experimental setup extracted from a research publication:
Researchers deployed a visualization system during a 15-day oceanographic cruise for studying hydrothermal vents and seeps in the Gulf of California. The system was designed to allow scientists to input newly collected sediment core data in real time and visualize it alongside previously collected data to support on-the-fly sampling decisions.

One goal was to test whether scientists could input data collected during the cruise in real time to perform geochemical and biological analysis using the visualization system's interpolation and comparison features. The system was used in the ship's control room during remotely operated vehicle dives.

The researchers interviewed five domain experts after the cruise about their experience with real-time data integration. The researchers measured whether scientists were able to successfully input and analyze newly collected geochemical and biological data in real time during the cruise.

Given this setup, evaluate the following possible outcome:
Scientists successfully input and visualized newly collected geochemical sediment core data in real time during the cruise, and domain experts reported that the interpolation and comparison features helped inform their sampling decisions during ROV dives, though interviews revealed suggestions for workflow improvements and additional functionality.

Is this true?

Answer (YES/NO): NO